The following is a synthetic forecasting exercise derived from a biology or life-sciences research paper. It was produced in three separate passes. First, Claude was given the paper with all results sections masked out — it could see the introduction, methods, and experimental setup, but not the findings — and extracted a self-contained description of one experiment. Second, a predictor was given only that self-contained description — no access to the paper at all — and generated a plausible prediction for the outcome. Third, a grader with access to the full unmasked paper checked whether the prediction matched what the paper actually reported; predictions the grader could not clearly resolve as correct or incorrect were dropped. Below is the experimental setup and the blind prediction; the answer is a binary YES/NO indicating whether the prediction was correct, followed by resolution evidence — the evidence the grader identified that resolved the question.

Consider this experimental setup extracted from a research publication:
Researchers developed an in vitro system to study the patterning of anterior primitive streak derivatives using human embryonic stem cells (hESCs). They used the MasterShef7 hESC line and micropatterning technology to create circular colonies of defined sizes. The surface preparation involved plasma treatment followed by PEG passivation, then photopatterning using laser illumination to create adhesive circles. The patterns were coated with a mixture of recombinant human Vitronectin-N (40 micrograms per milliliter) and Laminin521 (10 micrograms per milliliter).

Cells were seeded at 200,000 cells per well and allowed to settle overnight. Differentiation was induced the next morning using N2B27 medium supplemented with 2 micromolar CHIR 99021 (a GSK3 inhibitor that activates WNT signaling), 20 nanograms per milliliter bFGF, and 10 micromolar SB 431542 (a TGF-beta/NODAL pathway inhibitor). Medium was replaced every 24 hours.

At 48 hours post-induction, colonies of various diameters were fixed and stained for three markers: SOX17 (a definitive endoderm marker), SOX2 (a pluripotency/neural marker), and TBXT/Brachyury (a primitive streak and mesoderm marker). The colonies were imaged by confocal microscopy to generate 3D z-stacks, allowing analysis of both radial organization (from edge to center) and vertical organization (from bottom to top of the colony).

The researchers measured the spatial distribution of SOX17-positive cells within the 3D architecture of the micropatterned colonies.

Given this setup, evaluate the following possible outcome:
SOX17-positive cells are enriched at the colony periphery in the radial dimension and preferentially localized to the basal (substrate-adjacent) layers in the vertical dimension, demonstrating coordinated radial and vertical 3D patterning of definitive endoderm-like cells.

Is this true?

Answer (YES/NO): YES